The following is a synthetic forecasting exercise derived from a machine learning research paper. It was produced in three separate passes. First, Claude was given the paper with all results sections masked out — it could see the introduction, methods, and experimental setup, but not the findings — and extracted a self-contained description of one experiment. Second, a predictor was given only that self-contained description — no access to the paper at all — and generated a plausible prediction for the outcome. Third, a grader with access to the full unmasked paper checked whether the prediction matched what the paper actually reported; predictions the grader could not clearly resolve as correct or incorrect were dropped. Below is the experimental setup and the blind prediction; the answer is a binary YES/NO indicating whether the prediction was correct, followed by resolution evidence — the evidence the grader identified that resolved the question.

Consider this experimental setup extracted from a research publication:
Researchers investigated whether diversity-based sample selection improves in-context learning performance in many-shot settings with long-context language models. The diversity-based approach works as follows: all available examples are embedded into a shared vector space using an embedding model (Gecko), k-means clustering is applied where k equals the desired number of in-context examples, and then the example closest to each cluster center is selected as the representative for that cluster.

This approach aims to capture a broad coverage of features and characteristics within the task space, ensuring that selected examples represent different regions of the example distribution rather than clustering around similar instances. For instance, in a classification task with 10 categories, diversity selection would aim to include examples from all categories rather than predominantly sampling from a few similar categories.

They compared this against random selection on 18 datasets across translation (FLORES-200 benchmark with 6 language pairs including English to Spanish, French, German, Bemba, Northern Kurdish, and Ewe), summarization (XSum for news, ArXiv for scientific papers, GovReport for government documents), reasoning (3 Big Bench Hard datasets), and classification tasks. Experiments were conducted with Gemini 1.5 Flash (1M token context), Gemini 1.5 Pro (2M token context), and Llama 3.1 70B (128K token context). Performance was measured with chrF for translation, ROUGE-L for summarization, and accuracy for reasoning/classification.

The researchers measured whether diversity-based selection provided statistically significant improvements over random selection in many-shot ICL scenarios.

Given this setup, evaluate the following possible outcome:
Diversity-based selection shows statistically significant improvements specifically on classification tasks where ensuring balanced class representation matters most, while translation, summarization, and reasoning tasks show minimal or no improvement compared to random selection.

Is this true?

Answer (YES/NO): NO